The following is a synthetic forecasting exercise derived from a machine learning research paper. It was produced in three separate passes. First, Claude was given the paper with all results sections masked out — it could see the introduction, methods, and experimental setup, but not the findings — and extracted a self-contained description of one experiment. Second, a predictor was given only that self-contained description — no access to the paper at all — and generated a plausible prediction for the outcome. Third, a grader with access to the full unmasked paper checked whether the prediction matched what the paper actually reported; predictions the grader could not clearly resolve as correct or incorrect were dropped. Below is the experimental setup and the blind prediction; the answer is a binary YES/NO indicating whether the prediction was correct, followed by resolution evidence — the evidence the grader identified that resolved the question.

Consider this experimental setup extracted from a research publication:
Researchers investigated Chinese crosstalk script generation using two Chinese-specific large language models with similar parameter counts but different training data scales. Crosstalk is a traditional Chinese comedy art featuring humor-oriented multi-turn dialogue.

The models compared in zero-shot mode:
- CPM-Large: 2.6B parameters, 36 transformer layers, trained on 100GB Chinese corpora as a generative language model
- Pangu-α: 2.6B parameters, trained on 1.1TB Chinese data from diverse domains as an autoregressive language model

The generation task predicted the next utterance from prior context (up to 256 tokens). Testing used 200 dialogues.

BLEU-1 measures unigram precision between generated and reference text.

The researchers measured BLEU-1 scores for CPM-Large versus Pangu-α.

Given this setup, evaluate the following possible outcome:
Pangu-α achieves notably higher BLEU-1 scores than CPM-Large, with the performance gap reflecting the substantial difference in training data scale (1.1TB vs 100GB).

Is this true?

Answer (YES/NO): NO